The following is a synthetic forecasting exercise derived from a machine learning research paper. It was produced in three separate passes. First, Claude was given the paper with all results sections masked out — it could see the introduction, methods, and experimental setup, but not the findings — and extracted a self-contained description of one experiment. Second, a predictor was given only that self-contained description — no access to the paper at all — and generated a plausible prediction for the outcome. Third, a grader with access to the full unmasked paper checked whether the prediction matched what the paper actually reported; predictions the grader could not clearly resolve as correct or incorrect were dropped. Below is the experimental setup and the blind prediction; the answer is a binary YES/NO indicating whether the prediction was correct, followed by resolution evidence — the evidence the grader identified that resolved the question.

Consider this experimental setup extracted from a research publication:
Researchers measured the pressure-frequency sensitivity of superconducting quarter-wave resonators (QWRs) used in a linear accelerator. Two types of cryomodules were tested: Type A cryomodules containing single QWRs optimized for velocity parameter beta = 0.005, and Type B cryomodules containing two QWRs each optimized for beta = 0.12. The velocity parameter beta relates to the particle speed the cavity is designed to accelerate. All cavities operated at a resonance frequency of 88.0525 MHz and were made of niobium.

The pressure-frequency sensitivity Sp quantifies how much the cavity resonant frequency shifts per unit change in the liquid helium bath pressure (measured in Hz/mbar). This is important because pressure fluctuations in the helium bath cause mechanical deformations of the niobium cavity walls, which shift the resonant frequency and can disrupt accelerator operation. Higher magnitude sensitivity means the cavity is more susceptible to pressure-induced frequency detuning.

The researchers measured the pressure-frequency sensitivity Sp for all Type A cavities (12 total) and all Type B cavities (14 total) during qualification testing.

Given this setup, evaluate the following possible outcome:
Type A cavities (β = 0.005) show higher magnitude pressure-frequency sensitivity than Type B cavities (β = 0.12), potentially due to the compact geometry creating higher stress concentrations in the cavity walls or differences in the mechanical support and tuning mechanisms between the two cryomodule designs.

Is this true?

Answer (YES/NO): NO